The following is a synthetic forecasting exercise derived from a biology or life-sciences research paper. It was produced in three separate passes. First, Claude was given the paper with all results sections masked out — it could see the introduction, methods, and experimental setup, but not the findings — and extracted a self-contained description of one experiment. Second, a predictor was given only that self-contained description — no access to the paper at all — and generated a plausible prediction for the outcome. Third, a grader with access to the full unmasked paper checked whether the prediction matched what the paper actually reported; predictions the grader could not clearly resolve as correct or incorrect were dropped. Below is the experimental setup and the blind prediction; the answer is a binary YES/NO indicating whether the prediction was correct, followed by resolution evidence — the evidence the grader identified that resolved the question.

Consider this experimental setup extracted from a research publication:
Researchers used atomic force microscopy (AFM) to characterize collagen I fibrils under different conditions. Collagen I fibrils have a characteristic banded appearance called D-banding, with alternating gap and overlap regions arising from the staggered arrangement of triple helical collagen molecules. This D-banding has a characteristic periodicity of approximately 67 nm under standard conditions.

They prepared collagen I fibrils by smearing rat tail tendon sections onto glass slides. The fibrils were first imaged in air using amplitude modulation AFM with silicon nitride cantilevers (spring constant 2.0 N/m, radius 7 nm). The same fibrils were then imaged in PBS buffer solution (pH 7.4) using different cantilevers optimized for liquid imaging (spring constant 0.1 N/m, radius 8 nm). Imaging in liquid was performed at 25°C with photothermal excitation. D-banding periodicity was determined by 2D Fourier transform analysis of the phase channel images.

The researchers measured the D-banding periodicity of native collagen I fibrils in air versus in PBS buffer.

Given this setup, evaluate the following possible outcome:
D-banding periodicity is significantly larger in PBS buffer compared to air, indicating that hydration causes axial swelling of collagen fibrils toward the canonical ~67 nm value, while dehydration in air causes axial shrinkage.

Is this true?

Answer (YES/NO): NO